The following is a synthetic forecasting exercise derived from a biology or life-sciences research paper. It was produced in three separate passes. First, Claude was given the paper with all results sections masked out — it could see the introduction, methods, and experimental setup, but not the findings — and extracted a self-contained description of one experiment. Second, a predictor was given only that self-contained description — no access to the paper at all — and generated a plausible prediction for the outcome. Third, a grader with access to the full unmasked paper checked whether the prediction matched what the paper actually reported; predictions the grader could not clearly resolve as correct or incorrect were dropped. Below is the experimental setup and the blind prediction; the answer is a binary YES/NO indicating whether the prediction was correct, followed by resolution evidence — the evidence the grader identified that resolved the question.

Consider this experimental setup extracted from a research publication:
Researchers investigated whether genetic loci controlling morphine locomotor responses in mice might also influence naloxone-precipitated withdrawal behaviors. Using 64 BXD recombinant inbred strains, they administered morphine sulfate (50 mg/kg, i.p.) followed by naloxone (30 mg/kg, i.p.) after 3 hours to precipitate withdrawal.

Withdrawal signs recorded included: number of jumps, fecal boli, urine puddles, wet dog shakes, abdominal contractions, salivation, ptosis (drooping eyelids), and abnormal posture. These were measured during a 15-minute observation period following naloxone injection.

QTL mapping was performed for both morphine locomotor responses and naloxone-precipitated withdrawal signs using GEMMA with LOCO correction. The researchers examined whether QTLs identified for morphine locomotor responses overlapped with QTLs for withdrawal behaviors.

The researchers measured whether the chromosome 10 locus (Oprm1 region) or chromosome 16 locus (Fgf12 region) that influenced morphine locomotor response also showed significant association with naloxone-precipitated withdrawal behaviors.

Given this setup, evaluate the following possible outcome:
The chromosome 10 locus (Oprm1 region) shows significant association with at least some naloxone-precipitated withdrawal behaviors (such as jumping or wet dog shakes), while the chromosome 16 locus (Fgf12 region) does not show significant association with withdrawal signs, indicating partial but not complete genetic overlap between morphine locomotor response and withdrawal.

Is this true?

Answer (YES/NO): NO